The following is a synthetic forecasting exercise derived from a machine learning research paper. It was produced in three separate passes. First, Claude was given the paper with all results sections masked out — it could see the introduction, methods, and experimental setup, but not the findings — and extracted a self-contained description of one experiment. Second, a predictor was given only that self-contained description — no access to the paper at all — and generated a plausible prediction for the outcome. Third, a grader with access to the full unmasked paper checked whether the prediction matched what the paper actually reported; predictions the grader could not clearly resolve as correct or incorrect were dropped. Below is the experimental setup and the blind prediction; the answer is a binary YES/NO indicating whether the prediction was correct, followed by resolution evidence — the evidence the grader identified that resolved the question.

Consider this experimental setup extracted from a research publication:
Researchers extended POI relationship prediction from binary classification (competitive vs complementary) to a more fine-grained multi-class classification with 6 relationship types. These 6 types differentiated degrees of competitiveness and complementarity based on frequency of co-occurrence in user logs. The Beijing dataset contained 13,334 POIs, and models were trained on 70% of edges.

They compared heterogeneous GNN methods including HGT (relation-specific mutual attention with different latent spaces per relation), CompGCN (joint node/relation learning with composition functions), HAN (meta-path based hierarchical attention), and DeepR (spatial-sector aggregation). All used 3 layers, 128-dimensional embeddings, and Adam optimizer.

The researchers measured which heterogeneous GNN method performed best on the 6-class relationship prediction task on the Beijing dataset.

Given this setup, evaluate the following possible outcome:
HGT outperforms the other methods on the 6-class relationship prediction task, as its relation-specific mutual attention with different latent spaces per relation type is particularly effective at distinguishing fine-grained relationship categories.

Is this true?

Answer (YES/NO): NO